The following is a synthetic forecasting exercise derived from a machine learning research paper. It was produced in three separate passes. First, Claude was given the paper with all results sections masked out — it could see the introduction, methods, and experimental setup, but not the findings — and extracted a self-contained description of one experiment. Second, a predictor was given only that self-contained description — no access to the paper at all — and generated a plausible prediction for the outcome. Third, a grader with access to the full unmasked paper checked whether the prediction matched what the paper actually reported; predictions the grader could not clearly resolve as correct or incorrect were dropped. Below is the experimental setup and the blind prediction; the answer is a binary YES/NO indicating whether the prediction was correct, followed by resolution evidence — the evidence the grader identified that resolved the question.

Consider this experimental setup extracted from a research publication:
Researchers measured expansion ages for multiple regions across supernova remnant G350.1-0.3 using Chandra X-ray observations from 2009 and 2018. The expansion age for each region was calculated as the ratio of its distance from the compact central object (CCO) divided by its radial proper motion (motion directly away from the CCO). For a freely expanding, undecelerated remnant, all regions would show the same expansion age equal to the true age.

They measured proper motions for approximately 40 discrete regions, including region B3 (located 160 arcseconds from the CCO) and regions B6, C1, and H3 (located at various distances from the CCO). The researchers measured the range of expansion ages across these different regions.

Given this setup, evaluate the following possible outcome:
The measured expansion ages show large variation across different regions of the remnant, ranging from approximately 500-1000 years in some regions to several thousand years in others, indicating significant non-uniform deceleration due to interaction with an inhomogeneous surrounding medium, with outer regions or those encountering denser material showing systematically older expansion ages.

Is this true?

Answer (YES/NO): NO